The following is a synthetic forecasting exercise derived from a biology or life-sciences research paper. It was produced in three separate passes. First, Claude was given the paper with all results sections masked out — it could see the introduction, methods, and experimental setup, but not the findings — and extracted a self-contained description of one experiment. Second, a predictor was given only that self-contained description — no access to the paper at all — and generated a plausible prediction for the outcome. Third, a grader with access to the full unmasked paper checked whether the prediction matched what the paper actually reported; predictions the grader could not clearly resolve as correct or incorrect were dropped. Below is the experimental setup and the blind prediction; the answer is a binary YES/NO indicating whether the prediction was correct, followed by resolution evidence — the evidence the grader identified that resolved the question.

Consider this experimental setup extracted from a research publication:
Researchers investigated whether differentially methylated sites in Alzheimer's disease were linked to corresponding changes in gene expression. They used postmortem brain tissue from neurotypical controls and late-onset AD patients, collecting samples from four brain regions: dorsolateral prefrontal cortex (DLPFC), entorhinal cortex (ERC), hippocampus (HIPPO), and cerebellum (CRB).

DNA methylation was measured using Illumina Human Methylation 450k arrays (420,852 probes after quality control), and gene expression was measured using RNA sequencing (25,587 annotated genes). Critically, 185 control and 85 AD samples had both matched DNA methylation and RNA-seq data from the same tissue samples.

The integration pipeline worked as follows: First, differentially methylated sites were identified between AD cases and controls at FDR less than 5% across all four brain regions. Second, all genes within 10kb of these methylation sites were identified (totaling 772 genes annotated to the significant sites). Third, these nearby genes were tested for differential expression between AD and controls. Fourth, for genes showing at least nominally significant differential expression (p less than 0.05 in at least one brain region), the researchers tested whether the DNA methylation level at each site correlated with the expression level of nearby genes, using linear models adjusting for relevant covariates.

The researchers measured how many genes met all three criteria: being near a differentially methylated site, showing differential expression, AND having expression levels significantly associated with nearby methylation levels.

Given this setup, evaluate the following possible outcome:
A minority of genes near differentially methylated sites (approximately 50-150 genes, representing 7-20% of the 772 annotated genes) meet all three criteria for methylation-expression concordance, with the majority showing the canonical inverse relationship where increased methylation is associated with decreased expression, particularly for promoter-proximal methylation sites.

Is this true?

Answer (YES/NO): YES